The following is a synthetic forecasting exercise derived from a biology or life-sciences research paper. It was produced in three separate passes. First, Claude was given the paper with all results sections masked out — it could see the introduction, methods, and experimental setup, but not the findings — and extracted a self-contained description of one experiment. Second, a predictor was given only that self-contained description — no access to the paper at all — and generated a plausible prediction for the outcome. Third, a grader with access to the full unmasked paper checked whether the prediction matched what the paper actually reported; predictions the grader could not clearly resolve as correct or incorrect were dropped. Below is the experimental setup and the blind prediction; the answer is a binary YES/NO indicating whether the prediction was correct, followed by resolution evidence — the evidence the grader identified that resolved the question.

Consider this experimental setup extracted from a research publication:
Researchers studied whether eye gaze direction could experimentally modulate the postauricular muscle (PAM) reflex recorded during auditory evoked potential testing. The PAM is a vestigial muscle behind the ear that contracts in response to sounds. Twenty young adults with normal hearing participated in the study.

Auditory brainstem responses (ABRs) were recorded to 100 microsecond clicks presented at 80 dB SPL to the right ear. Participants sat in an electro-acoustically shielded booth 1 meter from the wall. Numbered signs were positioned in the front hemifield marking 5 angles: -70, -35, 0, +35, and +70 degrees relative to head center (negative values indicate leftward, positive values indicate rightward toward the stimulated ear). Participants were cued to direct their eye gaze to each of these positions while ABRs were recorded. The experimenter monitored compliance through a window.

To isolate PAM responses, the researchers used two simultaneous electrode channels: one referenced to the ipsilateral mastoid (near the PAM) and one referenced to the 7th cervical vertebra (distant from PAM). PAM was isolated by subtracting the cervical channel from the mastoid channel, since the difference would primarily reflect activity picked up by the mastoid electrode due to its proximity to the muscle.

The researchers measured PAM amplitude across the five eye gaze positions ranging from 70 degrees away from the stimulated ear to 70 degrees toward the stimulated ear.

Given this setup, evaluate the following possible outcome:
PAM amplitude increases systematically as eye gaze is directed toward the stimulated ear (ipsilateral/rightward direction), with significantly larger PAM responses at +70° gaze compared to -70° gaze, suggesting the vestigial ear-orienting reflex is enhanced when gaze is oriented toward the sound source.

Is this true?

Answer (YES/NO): NO